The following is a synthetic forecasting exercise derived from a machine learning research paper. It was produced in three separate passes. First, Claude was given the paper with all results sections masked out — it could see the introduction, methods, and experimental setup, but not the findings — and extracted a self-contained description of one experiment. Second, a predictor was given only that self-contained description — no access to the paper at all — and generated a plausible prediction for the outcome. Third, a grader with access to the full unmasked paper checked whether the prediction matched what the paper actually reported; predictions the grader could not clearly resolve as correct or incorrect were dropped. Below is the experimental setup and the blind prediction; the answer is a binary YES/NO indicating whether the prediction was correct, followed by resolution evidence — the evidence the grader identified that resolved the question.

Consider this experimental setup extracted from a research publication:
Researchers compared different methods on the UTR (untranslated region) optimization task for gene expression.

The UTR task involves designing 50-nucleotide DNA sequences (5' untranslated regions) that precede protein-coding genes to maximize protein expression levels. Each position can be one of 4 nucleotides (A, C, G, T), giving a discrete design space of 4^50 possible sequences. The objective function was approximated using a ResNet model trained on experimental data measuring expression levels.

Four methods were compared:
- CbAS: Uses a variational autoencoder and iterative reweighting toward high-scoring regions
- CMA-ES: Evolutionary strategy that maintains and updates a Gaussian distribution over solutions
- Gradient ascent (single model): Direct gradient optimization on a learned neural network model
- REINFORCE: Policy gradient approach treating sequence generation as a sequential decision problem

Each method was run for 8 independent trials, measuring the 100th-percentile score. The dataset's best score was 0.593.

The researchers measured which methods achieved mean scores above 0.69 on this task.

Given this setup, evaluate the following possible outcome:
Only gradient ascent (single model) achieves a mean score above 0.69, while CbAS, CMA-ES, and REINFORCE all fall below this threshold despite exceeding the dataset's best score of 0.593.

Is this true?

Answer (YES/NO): NO